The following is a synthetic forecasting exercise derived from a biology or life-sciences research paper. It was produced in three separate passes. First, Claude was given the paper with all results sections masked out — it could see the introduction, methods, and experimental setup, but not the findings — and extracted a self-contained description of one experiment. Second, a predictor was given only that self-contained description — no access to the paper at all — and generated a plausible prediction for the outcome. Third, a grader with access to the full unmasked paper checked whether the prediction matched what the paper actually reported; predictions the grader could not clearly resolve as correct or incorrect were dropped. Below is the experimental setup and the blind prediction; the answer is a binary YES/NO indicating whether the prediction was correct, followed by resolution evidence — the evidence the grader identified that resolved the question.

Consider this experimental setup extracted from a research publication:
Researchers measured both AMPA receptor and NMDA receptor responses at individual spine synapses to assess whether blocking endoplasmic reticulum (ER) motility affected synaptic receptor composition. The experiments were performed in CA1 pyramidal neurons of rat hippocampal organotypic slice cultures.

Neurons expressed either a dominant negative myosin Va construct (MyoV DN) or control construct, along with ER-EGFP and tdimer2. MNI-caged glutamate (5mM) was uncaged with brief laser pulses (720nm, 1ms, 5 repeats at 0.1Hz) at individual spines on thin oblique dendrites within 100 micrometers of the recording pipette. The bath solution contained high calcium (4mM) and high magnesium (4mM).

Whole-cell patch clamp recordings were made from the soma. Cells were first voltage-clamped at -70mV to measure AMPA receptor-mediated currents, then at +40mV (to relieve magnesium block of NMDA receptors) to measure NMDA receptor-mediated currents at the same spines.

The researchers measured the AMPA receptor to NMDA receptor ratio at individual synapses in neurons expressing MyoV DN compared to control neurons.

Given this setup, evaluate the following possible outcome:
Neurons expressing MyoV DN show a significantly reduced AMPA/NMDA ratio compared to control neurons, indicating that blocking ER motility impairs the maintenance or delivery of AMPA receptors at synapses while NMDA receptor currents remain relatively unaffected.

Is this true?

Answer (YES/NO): NO